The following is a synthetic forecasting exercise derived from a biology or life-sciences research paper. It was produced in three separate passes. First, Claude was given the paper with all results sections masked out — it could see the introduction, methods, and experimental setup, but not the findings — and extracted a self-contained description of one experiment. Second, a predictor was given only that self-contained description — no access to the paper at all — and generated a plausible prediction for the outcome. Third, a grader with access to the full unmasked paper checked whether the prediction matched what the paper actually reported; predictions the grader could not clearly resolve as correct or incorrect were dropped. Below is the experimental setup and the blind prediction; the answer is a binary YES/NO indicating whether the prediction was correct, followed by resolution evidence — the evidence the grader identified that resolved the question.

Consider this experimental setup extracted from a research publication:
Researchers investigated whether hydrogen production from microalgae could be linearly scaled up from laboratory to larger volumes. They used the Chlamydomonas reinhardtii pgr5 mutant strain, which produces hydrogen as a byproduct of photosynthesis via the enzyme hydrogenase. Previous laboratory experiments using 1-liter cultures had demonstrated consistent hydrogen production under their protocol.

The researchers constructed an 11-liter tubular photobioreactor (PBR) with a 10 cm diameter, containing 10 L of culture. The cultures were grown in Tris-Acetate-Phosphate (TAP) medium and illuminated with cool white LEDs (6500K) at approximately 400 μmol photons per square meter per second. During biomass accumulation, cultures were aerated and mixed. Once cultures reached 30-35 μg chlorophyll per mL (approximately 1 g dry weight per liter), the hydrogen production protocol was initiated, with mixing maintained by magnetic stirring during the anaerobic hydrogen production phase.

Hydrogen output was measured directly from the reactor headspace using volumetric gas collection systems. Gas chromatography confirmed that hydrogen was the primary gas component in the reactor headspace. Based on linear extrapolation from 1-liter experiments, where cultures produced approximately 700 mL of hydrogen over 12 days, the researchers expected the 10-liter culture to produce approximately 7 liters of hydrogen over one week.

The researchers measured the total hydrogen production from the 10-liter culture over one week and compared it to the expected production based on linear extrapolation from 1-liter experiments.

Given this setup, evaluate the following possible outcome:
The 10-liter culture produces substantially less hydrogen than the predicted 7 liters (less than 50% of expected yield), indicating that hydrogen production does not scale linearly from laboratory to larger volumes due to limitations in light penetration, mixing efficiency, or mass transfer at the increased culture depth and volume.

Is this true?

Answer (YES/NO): YES